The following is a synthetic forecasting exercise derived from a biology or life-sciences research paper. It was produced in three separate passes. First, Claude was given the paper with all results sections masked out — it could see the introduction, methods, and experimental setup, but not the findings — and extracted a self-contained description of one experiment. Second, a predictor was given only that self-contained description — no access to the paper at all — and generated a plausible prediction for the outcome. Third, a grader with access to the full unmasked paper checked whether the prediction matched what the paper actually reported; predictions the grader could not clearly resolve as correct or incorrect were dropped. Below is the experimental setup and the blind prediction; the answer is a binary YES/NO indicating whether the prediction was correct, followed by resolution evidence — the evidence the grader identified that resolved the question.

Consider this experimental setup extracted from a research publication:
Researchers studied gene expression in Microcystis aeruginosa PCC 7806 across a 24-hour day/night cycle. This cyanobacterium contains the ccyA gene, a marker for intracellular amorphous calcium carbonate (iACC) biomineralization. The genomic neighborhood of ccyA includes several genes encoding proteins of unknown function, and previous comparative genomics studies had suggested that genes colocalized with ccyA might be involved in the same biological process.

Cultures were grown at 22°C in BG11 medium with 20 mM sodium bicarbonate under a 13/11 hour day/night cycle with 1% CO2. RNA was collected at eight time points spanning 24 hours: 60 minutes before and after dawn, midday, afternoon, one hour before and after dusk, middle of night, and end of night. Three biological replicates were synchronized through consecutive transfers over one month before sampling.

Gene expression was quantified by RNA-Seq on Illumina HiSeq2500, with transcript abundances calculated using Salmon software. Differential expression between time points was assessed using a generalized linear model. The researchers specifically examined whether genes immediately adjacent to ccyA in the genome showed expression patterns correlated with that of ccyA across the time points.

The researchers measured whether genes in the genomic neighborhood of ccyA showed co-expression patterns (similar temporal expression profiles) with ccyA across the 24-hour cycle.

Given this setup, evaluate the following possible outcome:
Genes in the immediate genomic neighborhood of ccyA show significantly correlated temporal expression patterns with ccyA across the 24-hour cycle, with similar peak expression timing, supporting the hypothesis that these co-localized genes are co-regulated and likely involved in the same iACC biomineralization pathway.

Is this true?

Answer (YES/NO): YES